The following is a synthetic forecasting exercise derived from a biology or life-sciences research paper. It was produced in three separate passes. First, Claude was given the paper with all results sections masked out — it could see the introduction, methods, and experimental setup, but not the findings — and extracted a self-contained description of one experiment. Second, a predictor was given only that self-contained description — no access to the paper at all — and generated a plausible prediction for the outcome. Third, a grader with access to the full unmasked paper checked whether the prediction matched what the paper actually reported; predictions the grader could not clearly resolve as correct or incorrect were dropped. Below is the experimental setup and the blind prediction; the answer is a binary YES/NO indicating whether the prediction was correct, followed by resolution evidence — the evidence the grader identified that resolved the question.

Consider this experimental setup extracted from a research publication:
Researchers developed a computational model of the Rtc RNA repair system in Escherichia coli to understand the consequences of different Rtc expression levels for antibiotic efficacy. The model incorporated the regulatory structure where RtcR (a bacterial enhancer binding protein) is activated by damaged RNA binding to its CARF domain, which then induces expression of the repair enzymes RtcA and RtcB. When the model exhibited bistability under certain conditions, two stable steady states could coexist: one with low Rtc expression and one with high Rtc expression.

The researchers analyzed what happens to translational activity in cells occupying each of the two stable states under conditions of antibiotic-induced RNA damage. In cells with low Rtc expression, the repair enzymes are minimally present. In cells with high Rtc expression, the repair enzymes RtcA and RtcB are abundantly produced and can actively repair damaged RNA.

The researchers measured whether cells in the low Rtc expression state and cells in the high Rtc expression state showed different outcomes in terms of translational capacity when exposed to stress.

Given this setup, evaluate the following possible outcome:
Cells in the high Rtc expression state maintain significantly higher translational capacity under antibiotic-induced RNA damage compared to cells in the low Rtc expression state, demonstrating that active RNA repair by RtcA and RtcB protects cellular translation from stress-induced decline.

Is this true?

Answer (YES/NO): YES